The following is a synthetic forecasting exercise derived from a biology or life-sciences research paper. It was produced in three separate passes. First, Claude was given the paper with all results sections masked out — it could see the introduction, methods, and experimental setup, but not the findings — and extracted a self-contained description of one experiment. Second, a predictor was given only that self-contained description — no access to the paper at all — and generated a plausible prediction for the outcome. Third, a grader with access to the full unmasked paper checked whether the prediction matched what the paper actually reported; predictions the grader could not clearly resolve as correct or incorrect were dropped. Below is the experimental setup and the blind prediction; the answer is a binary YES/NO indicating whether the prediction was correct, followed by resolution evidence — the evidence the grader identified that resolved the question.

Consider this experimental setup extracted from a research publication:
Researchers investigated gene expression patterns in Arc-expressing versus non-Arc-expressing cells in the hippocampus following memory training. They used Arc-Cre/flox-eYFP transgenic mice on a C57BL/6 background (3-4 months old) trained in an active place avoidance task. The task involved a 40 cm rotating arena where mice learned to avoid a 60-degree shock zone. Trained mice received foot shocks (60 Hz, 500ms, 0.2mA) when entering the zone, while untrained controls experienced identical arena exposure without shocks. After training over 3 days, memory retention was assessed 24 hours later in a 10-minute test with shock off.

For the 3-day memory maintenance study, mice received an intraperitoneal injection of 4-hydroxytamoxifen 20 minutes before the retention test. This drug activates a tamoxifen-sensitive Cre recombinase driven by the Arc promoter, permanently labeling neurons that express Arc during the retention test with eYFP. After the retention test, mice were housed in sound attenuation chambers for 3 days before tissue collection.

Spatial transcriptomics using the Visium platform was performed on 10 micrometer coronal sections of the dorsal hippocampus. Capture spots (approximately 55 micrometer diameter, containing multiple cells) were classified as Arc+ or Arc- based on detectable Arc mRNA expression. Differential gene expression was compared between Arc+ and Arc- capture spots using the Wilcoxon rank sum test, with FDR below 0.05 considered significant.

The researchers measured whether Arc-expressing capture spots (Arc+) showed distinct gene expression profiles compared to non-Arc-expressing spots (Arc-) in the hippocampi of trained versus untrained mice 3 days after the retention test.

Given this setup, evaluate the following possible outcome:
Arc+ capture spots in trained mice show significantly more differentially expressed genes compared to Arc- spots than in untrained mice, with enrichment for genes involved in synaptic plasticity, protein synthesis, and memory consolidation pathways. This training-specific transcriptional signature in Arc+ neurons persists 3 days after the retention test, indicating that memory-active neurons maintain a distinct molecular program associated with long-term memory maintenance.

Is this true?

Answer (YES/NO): NO